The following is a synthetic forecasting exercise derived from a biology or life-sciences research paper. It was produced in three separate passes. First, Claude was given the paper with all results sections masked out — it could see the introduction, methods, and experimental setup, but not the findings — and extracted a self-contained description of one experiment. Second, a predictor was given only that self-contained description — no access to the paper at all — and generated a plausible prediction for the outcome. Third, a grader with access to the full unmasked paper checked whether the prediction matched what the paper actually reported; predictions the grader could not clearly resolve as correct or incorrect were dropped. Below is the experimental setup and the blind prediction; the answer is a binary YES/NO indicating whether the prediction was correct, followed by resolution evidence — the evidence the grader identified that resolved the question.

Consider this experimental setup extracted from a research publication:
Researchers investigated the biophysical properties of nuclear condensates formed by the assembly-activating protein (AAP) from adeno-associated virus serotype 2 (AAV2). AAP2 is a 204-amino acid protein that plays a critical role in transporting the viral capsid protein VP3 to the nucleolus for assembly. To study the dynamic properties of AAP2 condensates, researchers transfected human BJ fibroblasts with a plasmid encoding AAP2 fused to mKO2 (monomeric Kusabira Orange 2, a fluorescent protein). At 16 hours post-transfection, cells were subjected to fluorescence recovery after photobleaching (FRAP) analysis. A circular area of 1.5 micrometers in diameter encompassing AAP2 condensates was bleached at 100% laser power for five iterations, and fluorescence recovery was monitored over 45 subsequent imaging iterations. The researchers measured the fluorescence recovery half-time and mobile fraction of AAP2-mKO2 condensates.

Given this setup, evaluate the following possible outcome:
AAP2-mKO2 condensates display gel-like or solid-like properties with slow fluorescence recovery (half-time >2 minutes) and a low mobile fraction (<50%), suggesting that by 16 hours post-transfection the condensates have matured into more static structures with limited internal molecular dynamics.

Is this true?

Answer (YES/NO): NO